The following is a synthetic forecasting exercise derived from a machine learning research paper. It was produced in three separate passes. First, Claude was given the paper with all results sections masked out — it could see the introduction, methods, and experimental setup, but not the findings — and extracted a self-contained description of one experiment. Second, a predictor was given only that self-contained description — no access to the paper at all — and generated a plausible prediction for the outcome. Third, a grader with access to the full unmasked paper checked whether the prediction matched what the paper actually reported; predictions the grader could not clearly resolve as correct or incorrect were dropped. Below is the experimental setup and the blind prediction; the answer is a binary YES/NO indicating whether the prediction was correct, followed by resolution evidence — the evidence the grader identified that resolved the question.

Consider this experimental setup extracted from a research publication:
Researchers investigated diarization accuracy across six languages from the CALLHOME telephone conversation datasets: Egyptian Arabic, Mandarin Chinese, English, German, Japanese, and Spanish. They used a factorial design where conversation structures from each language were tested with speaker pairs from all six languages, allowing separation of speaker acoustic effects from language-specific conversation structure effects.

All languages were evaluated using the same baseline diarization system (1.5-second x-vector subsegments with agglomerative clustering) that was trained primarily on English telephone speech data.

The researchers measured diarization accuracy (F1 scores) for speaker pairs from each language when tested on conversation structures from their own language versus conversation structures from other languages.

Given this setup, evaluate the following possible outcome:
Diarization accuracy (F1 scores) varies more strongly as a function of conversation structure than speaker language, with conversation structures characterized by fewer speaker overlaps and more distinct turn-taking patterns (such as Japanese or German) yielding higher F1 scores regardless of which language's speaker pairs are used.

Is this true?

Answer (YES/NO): NO